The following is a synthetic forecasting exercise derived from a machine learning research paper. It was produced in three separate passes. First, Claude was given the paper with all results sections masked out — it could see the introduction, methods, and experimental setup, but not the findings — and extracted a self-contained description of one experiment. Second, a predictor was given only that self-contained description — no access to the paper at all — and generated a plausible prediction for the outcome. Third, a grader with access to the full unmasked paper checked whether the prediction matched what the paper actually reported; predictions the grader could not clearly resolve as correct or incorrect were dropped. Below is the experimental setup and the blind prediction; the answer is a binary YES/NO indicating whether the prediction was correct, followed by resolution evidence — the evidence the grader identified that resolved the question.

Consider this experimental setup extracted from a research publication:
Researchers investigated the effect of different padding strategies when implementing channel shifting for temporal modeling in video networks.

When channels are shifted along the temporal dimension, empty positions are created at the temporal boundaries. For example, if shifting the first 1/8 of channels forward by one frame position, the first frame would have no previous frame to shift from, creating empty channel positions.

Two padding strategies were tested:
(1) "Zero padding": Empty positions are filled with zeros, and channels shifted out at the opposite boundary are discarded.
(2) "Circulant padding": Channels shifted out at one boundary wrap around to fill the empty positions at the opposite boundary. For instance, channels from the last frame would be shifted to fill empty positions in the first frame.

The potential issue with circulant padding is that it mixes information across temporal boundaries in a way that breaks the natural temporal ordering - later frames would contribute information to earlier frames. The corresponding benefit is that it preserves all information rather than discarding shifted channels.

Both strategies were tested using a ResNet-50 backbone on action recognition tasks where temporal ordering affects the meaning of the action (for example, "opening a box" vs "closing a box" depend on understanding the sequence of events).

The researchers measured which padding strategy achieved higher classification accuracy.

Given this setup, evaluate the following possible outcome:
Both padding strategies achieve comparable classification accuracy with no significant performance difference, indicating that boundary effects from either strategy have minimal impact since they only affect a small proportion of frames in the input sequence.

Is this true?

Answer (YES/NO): NO